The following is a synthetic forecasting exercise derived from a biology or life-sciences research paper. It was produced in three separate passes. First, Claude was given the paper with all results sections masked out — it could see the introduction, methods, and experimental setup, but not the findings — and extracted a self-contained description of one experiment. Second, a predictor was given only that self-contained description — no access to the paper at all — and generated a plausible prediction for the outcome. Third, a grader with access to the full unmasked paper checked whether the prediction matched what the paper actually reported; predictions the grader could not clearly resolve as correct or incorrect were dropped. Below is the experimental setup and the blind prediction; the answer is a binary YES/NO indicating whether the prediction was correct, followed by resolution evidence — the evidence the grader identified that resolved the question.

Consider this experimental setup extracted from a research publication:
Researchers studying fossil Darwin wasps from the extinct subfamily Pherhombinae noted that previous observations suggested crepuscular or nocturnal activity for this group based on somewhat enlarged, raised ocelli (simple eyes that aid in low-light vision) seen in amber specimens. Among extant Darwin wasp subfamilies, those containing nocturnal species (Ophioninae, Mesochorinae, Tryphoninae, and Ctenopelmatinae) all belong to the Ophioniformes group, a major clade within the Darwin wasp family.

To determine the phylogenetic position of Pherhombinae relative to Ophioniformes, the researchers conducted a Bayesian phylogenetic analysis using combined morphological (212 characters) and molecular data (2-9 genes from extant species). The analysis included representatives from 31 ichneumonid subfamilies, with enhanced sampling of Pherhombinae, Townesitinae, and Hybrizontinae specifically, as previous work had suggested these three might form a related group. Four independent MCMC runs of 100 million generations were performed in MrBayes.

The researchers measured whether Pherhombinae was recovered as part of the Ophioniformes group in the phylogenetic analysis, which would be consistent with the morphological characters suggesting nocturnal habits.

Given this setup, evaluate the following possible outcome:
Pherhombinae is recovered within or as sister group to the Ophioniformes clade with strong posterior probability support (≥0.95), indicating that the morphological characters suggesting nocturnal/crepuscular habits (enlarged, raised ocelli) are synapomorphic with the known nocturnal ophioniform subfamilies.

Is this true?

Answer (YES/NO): NO